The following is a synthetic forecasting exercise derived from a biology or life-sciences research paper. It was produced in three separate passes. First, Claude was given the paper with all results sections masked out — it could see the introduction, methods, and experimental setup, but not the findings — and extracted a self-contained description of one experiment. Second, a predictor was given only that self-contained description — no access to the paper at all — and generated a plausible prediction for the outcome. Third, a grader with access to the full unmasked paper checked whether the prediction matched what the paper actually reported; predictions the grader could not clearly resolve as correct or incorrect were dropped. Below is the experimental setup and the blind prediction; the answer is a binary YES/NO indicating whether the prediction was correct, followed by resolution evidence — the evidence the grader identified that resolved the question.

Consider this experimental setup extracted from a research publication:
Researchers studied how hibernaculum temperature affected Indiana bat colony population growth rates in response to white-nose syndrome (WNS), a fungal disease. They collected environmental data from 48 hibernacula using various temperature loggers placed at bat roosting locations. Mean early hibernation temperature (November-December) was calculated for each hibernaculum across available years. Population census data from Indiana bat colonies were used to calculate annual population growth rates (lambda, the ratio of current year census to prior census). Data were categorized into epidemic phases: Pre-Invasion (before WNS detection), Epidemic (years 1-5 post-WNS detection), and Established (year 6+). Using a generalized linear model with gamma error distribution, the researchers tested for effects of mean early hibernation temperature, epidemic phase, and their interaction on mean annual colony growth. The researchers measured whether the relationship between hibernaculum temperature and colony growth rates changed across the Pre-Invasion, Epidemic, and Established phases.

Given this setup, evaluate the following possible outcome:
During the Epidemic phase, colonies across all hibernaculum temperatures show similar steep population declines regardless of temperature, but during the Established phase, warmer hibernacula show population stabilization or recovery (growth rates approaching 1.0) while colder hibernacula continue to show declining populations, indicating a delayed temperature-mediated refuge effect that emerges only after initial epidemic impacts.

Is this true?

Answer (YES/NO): NO